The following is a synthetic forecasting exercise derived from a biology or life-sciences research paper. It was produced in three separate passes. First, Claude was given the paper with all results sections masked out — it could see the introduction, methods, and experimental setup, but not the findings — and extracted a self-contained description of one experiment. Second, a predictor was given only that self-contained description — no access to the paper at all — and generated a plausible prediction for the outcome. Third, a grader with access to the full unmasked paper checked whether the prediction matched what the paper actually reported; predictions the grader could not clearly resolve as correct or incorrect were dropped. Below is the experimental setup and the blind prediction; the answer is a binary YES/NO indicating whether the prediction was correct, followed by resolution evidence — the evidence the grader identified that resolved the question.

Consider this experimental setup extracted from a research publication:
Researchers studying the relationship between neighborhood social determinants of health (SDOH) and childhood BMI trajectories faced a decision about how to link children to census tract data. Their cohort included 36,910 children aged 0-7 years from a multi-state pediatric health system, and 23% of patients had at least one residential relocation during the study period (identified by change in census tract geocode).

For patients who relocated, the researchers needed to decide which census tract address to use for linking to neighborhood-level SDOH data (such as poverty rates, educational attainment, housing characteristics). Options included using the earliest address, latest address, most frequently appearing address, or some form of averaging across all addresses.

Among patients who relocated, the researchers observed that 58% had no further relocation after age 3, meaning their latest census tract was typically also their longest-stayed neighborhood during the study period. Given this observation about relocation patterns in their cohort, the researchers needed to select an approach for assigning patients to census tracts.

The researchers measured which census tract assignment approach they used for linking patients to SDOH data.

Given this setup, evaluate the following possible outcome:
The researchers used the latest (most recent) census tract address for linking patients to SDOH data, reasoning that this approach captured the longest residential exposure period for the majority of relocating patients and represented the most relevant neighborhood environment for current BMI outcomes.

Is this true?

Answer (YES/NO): YES